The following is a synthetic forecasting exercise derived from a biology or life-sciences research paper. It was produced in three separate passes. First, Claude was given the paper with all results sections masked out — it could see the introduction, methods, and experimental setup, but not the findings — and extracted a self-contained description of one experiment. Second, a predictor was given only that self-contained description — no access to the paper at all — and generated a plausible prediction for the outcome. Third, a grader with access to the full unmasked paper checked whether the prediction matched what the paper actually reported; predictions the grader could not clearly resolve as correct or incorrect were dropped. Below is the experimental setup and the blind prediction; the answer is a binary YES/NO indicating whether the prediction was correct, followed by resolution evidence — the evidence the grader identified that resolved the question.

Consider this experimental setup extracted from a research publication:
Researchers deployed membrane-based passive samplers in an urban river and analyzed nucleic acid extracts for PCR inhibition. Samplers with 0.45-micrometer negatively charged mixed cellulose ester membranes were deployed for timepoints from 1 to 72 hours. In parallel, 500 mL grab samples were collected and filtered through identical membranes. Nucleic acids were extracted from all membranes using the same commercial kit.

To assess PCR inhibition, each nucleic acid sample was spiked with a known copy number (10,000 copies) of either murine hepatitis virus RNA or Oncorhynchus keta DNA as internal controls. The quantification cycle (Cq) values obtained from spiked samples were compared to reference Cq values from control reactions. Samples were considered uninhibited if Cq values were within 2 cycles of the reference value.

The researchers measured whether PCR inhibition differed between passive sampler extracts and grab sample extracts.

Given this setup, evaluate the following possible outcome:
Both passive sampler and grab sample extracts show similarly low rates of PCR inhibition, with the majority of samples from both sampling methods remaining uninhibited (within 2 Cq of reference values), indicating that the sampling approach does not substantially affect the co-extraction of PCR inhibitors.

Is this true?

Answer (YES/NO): NO